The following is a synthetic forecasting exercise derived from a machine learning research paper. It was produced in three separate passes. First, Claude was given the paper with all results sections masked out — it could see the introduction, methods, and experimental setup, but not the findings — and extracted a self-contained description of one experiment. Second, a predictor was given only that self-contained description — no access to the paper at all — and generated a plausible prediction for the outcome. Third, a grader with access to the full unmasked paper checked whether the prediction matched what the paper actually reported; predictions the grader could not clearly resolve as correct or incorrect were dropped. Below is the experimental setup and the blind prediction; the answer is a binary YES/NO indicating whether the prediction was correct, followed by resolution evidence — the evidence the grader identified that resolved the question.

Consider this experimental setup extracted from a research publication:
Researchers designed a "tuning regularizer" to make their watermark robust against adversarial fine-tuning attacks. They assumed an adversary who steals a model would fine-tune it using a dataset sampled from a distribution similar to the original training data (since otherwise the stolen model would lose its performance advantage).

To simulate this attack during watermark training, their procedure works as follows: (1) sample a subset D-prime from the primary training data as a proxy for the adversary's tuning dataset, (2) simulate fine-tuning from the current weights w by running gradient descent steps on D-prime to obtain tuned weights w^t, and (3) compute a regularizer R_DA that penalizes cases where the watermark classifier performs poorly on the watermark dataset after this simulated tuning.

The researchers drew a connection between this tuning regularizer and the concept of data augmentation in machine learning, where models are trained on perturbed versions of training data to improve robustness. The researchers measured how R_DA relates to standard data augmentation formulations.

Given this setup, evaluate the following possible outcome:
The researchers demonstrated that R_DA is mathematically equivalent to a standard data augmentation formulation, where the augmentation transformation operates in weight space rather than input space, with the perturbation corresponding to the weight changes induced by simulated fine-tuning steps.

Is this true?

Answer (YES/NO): NO